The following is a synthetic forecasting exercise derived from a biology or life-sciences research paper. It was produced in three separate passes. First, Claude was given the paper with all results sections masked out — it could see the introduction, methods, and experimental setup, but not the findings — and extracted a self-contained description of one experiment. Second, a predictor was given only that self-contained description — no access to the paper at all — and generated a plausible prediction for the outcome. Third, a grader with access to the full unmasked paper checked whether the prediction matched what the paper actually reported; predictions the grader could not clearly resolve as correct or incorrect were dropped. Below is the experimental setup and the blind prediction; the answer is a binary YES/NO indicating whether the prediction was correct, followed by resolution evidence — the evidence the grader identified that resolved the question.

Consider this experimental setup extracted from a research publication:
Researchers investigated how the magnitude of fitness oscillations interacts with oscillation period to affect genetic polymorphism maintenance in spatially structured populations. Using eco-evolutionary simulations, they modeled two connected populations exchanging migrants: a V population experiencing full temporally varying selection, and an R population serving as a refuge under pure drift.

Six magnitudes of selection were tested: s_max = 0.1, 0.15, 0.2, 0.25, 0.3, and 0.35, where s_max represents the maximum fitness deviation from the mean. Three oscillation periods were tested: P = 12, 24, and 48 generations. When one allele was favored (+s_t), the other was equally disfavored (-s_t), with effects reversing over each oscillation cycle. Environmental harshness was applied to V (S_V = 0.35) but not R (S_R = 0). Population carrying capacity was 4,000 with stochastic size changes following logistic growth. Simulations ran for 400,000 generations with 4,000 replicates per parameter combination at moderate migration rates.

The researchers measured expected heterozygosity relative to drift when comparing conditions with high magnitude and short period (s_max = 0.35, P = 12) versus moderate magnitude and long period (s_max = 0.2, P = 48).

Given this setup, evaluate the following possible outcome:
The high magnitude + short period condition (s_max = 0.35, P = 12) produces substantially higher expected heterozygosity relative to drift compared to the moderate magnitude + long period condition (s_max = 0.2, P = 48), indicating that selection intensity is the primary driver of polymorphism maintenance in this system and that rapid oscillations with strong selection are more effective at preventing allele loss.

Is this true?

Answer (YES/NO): NO